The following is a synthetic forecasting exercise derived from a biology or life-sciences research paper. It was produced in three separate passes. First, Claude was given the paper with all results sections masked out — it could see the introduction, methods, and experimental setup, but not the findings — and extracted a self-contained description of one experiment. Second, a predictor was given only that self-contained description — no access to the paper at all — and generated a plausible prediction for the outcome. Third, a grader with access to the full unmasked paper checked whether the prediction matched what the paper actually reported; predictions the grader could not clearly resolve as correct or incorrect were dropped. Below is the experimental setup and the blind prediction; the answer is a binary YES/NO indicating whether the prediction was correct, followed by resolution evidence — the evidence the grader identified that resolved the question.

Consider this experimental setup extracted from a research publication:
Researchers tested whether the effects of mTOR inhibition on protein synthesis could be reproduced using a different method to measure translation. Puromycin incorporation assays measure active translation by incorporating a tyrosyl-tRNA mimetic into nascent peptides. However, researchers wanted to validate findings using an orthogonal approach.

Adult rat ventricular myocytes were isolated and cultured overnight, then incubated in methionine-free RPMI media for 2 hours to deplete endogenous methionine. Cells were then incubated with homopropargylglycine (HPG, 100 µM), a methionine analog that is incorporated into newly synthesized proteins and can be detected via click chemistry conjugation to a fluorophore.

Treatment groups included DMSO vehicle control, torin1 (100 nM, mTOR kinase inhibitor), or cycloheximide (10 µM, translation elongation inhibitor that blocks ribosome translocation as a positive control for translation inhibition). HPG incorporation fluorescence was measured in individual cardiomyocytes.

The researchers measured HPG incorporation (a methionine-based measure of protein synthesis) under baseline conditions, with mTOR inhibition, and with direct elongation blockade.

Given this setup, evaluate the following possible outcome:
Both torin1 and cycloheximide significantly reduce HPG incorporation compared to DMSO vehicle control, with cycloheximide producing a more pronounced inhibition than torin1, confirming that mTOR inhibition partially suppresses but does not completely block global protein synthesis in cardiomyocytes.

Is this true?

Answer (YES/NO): NO